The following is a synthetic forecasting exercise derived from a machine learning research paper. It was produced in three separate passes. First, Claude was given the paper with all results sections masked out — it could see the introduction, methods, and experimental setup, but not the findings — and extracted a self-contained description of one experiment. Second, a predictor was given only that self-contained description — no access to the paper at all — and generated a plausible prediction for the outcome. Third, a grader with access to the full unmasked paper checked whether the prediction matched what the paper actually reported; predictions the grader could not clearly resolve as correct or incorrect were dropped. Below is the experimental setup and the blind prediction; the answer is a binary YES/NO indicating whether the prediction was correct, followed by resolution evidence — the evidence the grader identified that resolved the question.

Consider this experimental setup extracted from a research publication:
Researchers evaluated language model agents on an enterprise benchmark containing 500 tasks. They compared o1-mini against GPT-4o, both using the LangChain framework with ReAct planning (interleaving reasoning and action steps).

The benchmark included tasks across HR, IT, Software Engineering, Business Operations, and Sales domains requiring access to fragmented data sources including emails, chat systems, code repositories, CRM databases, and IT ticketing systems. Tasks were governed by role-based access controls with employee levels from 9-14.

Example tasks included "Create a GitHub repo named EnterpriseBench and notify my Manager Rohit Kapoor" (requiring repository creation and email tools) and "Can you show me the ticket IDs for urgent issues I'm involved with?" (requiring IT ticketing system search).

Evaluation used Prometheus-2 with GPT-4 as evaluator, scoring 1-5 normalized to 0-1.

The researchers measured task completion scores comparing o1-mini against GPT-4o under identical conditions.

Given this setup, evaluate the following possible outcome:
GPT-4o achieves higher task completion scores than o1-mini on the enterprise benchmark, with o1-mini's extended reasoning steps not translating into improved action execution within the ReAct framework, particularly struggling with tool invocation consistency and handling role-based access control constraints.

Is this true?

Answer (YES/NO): NO